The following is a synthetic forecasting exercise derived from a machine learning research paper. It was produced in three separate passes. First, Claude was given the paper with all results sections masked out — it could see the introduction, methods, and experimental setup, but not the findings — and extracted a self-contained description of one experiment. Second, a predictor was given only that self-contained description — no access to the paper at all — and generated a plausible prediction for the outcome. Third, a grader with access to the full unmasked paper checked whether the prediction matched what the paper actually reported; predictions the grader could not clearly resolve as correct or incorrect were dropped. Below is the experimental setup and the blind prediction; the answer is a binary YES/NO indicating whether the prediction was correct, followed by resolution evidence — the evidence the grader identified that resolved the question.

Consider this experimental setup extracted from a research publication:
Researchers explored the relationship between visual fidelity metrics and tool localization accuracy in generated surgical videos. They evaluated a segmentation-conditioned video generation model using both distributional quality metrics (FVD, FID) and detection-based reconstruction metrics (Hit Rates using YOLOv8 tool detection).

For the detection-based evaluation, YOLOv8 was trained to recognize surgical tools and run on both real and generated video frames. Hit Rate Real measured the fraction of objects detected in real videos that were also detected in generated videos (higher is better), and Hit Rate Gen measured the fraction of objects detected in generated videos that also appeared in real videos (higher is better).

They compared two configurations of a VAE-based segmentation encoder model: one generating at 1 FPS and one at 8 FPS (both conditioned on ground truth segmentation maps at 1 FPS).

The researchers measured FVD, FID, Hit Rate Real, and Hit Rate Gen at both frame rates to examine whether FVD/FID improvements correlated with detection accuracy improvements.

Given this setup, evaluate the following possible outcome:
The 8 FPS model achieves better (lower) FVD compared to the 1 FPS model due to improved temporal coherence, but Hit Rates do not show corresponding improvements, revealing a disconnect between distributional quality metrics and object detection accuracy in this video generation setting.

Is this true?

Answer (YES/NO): NO